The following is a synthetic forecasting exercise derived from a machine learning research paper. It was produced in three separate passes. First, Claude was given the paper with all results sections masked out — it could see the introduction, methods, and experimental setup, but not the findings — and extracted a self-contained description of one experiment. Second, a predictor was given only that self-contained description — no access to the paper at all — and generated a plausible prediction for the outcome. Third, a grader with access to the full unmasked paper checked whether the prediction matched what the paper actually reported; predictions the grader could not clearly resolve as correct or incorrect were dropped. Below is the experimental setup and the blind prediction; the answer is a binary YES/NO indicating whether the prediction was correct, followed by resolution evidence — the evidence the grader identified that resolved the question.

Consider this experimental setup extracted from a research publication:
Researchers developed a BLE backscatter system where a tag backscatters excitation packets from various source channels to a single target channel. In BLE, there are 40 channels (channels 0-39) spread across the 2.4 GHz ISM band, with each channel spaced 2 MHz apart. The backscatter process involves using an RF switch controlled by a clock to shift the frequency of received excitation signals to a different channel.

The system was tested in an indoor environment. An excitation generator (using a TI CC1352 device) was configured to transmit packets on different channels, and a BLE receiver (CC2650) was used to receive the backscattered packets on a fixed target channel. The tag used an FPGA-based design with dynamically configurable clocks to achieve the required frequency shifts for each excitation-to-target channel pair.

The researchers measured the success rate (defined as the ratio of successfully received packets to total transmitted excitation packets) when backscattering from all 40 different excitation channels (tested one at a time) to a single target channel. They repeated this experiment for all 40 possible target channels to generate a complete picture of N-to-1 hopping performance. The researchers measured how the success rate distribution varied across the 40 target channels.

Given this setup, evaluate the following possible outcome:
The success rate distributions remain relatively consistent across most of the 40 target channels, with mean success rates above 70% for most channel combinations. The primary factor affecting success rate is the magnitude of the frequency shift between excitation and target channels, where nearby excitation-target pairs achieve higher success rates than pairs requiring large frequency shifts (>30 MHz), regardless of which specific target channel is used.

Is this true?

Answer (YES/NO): NO